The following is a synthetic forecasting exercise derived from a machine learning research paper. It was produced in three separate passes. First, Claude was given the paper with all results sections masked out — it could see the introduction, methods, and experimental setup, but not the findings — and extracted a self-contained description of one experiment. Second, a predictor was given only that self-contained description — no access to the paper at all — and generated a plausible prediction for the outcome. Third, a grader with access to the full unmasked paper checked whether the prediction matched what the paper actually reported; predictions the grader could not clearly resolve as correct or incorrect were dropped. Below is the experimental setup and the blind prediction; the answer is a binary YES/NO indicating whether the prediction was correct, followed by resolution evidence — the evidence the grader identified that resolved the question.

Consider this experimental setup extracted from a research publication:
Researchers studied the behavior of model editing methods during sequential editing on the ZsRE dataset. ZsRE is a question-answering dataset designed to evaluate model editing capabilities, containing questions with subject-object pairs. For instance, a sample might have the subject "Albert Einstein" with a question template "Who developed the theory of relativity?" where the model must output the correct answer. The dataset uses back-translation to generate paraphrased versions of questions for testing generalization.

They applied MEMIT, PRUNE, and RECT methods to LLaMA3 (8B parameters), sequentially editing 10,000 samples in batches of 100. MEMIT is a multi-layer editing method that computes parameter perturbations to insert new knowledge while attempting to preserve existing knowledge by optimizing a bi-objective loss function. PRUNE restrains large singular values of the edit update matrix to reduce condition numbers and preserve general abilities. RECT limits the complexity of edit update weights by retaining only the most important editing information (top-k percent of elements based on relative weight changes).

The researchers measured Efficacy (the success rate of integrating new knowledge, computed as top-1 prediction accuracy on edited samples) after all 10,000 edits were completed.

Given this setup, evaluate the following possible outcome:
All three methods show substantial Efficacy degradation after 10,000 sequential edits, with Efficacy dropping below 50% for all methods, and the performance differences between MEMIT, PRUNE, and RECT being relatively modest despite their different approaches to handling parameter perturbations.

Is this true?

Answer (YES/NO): YES